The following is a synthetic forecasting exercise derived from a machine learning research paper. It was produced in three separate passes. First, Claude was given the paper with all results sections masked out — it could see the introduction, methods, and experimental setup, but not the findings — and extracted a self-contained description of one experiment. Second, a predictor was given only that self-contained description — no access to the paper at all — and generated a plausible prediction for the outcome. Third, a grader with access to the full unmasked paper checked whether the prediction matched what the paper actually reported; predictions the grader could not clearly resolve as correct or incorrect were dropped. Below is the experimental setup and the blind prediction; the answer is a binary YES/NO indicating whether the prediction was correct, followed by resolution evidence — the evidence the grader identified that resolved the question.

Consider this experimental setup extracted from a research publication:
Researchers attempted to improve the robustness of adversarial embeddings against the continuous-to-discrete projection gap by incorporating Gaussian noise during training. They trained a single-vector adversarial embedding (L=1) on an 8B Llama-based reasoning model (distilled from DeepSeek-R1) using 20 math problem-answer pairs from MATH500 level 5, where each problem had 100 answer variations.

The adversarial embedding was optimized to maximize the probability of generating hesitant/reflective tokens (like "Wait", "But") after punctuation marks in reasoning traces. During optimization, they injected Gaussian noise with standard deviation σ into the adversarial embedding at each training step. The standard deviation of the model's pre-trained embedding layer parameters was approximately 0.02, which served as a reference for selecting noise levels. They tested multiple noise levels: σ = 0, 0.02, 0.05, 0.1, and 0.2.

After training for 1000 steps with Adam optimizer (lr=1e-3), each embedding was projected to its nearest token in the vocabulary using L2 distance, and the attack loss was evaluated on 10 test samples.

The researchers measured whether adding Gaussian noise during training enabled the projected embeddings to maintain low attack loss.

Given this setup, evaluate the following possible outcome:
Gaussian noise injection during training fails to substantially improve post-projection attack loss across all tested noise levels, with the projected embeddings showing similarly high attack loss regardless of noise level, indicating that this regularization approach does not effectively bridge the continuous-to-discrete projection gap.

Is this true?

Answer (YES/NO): YES